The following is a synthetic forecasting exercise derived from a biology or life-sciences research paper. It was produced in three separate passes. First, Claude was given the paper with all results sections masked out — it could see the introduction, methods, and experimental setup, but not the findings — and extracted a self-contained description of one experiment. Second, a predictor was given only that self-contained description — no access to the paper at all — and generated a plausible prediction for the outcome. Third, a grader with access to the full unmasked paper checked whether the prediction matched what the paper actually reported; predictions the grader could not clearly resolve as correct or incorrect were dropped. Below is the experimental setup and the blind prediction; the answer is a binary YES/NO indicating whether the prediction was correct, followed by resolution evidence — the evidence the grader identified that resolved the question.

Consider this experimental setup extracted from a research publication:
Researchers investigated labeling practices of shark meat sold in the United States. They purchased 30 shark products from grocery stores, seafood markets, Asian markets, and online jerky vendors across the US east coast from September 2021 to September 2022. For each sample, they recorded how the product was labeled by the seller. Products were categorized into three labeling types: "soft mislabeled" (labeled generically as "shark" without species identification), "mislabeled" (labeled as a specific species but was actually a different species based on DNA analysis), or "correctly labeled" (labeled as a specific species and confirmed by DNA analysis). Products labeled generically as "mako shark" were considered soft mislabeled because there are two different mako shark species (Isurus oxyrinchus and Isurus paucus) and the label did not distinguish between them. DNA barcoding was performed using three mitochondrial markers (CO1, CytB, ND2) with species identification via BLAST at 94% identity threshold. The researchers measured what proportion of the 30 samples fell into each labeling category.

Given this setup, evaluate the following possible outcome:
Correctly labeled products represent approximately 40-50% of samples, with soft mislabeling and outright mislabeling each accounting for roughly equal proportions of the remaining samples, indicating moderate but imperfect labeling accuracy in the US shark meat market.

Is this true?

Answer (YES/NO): NO